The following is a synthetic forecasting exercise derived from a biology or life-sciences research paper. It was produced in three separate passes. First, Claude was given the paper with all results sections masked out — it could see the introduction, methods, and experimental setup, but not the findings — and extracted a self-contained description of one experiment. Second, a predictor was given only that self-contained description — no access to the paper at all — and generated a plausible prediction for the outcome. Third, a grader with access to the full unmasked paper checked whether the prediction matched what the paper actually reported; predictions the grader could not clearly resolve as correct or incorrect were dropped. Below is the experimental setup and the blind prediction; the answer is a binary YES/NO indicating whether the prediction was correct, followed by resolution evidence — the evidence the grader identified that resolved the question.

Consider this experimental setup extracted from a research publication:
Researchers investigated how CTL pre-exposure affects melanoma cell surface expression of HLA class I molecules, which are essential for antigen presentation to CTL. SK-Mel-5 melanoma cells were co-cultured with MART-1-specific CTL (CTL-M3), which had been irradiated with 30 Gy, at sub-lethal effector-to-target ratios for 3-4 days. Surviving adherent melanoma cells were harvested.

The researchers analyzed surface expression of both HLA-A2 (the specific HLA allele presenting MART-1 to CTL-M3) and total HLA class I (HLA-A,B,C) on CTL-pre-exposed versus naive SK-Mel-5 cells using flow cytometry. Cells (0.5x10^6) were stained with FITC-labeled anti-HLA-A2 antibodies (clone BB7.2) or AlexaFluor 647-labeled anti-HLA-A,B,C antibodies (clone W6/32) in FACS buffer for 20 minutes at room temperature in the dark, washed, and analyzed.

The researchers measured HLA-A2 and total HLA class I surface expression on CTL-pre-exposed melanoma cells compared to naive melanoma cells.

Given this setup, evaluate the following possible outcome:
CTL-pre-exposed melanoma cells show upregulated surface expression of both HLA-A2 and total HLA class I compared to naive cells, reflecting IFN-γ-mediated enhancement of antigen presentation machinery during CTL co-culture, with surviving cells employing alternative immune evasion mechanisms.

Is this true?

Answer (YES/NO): YES